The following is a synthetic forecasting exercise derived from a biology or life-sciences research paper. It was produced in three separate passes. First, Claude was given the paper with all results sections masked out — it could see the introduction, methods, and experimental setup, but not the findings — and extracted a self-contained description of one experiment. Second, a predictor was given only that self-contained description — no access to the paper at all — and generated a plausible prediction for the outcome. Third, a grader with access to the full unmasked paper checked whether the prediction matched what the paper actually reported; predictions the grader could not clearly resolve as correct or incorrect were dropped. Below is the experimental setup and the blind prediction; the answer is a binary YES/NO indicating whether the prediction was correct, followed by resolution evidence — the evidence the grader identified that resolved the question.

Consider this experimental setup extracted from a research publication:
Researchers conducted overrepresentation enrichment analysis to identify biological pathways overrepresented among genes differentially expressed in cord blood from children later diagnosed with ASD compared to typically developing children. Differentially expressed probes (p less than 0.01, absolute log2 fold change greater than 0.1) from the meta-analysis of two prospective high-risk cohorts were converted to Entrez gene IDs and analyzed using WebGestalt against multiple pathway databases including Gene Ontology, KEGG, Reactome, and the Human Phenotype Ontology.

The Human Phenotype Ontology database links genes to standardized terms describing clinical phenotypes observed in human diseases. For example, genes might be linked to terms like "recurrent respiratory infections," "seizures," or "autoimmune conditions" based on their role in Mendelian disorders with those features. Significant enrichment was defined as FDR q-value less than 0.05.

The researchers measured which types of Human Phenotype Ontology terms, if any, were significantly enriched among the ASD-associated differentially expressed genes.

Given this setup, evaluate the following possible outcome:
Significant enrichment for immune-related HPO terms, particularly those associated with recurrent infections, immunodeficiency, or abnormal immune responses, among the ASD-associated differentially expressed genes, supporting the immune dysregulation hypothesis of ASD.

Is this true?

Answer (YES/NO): NO